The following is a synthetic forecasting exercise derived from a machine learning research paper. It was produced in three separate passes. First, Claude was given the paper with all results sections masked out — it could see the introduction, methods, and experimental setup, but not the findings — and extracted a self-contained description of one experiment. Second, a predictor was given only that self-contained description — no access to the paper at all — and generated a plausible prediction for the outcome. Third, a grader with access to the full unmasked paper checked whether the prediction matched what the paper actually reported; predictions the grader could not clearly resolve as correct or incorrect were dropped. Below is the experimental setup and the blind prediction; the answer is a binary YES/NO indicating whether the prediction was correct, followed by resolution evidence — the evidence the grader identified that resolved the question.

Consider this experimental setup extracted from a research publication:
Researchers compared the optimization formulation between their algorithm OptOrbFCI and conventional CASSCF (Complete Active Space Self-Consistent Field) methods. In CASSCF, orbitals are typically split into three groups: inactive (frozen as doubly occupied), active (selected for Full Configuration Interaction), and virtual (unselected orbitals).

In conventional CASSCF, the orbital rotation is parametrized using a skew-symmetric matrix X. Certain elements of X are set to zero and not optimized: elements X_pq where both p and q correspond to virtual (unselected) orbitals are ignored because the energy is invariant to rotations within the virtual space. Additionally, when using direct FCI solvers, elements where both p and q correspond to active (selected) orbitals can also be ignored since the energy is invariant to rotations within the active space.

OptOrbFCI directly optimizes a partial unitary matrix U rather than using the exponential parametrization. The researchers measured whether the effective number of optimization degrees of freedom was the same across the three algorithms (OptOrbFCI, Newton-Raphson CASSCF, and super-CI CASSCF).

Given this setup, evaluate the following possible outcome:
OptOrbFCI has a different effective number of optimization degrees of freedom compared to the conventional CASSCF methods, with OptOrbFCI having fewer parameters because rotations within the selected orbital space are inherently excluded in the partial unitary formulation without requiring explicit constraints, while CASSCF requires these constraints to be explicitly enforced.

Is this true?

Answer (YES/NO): NO